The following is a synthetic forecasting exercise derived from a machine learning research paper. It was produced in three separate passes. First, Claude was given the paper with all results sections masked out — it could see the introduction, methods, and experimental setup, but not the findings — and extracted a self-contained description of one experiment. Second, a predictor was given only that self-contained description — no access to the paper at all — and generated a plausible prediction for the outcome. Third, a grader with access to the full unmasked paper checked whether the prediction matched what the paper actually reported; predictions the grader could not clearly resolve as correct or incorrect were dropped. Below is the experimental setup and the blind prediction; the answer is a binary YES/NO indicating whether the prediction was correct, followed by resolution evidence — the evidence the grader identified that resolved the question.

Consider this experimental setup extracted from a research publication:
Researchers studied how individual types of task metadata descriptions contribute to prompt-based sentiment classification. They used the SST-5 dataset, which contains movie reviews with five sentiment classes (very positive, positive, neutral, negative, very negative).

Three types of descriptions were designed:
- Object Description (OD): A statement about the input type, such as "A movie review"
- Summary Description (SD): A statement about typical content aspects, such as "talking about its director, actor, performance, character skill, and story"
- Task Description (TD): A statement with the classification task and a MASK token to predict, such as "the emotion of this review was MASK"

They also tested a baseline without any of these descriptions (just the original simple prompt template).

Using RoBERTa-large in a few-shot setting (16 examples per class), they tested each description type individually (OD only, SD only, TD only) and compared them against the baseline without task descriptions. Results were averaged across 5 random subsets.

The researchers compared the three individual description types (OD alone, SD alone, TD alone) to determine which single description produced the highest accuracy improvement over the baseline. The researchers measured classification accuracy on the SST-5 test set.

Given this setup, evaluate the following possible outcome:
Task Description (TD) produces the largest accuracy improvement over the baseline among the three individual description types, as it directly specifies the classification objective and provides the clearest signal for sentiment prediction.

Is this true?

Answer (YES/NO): NO